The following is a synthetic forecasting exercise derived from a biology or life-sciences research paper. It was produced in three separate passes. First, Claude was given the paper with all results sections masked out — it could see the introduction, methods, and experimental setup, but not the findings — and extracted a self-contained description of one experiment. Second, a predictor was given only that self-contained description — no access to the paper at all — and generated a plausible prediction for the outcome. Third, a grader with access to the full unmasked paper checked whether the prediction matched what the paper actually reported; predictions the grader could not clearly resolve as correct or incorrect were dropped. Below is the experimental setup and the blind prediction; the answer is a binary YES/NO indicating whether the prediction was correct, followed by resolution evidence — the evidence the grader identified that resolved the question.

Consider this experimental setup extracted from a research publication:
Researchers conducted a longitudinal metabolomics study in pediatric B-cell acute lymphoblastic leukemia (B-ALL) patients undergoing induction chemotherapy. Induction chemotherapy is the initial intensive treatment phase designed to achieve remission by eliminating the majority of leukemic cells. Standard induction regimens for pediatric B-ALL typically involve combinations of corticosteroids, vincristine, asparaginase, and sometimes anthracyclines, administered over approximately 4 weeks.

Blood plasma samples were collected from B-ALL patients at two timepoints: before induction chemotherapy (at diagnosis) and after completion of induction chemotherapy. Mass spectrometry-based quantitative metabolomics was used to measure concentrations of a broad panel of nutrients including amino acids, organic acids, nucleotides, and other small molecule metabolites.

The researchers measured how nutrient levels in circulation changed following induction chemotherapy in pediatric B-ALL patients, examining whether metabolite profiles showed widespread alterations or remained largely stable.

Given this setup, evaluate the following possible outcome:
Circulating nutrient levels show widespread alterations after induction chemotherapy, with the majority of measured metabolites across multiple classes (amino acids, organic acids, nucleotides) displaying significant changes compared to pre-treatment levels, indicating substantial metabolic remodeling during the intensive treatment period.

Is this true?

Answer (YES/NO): NO